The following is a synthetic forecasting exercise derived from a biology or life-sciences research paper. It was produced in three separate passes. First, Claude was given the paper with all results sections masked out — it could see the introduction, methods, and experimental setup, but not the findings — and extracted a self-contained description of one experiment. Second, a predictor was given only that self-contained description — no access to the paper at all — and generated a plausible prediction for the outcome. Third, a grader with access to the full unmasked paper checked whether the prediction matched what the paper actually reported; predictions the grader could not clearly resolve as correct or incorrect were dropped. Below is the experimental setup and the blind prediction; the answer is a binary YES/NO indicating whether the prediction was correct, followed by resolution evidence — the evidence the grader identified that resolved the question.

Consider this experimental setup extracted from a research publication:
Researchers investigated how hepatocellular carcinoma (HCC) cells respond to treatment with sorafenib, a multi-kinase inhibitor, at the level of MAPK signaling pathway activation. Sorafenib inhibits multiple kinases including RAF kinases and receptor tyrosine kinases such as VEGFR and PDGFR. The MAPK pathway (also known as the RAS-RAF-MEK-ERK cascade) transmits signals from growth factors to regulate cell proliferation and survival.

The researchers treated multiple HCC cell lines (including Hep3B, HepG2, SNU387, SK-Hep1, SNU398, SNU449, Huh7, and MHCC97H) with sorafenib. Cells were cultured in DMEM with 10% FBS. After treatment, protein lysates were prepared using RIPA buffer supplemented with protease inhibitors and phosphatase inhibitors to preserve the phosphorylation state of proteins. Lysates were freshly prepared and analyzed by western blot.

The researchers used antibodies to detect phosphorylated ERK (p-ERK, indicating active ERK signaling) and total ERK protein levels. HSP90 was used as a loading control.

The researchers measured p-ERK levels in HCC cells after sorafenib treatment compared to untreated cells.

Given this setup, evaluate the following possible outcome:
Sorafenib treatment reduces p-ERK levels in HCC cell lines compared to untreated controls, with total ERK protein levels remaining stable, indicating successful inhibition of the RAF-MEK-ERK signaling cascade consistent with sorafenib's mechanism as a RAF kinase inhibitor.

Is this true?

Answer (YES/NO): NO